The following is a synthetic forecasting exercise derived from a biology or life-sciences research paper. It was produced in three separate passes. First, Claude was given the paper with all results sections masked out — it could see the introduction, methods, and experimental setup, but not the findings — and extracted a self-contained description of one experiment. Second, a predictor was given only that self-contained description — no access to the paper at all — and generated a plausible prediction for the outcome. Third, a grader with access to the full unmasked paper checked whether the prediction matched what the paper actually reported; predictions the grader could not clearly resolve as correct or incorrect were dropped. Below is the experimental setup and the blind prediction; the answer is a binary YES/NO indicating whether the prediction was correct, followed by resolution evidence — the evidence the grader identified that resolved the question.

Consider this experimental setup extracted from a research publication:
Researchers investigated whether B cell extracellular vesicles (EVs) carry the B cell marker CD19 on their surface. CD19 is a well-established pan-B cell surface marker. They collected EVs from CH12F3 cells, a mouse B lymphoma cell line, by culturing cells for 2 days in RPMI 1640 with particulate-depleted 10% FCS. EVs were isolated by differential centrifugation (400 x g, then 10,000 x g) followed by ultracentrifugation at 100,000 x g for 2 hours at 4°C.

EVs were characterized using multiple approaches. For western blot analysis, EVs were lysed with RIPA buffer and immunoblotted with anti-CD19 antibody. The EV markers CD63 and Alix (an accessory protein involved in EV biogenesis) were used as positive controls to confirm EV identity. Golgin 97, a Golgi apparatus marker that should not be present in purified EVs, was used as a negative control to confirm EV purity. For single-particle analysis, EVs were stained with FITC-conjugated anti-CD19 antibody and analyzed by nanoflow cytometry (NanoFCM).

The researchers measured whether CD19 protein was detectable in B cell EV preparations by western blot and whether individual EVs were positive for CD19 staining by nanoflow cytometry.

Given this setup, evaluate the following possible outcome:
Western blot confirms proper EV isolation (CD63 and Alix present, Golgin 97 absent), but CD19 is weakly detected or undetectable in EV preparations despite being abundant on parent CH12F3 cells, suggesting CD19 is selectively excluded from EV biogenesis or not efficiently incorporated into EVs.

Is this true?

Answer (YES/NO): NO